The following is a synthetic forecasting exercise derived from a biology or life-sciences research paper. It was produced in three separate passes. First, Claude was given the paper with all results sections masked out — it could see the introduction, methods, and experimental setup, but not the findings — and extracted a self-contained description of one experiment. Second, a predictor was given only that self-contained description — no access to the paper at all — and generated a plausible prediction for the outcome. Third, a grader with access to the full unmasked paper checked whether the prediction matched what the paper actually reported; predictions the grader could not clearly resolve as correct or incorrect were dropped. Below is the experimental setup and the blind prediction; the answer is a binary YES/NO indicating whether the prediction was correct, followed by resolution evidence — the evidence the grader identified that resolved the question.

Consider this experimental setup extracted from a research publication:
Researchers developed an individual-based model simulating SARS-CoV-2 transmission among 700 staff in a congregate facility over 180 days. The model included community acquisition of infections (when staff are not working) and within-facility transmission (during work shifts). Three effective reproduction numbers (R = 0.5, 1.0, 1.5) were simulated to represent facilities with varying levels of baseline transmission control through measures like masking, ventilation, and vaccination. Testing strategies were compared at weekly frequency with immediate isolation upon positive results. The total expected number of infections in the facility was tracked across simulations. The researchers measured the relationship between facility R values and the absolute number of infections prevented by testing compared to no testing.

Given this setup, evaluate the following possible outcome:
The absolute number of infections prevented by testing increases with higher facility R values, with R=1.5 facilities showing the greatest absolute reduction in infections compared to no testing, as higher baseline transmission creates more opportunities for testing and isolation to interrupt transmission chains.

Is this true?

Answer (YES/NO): YES